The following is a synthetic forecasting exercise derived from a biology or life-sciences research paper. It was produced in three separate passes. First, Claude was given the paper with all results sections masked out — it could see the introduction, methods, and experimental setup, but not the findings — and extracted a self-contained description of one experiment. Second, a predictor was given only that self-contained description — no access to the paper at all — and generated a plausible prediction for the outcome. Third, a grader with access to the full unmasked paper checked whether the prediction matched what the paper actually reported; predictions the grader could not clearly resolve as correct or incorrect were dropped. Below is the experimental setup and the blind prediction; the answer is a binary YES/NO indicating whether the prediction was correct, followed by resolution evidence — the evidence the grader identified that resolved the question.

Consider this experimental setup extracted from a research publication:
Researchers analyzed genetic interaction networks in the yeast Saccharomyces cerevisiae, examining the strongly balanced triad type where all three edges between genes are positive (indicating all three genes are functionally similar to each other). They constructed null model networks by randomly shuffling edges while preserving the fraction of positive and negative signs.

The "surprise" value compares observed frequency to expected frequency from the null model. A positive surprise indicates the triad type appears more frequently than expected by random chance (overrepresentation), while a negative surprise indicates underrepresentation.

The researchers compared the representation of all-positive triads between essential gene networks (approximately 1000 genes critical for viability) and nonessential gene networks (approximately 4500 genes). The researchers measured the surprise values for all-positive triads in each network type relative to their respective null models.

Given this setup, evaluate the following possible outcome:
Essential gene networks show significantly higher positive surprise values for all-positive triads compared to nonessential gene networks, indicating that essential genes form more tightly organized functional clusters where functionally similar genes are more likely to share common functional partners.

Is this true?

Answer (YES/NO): YES